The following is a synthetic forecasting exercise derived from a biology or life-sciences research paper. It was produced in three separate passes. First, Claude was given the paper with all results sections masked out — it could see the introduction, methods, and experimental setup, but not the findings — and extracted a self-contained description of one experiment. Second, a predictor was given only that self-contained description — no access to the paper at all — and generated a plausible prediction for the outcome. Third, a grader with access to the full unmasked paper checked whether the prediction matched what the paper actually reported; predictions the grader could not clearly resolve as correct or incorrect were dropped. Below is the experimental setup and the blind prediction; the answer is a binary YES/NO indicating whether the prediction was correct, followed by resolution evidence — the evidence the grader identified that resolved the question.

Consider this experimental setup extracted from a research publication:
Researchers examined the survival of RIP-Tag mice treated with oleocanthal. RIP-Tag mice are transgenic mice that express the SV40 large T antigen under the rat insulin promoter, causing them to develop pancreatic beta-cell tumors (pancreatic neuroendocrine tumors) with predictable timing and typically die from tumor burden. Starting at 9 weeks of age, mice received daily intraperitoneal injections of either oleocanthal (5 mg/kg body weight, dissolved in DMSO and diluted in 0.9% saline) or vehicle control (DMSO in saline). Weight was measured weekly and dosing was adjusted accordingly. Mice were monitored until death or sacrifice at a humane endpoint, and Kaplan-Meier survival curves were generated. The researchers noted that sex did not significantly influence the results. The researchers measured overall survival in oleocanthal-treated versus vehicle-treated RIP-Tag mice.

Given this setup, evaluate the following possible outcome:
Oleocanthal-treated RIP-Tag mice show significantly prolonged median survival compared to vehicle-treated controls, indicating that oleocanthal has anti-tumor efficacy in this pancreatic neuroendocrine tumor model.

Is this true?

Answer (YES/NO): YES